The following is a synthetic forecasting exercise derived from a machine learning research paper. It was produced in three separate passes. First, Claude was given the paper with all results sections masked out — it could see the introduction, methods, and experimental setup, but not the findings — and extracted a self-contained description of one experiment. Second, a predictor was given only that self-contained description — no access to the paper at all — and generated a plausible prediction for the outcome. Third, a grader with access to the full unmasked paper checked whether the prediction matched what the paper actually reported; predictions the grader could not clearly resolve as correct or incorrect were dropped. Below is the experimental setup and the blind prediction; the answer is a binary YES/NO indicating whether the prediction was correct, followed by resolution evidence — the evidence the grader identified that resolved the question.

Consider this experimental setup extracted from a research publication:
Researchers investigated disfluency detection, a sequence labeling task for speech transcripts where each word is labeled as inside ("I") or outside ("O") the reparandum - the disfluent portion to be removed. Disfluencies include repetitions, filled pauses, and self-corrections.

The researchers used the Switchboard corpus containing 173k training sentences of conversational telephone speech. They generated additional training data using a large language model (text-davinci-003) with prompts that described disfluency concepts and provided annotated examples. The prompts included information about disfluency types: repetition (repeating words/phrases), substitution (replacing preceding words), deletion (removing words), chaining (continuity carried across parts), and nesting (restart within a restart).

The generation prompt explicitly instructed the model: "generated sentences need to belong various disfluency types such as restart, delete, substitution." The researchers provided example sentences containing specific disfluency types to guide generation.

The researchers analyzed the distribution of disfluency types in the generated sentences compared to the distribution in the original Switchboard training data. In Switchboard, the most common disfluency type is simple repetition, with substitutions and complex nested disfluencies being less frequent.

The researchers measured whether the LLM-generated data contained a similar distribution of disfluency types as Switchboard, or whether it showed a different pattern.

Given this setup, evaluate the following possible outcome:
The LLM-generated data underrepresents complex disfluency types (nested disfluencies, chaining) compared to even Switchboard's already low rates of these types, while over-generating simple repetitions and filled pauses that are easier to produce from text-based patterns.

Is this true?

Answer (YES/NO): NO